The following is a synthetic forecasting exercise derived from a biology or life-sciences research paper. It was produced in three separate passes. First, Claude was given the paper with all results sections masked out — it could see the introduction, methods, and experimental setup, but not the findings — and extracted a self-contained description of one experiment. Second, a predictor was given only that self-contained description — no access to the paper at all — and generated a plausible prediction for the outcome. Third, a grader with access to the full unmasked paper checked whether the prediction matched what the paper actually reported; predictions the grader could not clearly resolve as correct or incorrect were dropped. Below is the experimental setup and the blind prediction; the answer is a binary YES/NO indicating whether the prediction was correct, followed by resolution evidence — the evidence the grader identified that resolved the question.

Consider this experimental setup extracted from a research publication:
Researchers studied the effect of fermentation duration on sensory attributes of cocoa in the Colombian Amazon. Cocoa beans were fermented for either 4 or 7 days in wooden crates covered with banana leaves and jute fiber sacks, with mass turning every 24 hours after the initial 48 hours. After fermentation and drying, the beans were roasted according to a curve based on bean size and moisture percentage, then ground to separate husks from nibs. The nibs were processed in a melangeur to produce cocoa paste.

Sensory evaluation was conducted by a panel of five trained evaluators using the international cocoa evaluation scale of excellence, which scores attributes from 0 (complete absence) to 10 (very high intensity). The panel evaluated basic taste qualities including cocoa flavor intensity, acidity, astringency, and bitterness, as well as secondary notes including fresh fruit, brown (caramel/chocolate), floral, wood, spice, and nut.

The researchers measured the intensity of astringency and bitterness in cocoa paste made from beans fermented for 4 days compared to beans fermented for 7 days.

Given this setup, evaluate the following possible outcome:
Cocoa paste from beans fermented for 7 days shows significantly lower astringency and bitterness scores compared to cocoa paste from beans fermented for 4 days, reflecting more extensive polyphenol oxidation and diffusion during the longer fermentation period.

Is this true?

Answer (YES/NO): NO